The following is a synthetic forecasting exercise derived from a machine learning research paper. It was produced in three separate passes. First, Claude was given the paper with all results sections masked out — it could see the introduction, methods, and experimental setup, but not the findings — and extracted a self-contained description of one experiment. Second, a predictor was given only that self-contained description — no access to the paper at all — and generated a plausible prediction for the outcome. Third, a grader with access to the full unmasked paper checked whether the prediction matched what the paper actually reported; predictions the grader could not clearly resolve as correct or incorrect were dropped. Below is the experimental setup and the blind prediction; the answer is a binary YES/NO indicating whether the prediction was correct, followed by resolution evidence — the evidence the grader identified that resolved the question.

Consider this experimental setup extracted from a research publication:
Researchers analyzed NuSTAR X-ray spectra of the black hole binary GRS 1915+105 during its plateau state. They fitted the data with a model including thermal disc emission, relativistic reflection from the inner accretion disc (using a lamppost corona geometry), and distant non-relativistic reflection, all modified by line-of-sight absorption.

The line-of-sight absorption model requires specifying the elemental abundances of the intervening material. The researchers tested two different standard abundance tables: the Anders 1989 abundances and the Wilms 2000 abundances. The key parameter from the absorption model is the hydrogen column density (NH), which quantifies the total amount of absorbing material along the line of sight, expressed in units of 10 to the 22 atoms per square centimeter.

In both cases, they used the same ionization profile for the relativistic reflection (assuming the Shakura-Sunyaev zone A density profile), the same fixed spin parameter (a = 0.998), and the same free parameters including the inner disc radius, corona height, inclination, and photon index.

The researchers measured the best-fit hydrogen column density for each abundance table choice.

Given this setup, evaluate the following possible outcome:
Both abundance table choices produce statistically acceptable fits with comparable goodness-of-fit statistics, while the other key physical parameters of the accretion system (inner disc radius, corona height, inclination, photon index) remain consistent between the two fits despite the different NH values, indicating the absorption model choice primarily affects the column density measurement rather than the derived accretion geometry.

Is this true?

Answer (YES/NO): YES